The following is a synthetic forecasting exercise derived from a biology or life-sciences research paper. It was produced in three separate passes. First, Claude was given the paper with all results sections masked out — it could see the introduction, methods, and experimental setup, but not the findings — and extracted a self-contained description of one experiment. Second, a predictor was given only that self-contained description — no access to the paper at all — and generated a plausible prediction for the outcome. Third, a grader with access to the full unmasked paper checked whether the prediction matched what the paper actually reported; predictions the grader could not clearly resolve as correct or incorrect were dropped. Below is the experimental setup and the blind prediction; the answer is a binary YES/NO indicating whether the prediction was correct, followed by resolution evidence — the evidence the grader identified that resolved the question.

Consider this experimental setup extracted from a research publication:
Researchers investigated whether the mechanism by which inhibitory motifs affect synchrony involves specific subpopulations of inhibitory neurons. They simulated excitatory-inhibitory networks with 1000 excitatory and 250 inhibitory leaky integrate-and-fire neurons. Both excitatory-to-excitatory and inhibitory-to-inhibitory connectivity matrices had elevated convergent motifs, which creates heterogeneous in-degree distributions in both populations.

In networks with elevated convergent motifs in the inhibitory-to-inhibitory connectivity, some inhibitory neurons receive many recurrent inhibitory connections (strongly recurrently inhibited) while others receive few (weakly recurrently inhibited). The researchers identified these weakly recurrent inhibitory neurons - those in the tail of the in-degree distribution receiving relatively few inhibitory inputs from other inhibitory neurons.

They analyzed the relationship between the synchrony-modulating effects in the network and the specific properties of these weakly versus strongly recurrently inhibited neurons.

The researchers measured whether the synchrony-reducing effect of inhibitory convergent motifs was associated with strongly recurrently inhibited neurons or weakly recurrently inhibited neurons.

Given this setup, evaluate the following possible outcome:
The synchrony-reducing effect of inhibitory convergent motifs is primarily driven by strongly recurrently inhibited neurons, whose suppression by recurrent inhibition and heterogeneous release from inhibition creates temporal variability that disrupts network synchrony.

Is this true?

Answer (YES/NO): NO